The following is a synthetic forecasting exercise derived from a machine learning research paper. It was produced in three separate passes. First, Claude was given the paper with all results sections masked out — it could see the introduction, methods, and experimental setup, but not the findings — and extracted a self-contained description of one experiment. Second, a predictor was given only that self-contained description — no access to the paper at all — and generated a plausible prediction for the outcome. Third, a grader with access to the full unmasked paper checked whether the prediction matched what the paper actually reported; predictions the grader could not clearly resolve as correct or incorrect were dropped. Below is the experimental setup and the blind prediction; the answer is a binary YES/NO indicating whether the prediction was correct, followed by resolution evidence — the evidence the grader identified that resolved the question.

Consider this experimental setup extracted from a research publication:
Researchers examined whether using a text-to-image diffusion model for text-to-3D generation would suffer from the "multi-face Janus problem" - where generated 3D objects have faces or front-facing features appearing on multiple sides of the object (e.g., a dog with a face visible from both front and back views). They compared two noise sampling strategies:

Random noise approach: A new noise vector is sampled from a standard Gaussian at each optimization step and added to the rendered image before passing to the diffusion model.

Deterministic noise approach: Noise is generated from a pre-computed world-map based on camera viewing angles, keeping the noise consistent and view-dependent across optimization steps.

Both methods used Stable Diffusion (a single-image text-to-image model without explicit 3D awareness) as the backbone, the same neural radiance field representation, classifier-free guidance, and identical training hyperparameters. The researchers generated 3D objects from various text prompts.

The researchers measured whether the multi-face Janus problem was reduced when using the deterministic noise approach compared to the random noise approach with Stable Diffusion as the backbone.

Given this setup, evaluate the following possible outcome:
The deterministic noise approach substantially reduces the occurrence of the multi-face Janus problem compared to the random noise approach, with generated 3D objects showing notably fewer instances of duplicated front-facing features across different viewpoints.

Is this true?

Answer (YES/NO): NO